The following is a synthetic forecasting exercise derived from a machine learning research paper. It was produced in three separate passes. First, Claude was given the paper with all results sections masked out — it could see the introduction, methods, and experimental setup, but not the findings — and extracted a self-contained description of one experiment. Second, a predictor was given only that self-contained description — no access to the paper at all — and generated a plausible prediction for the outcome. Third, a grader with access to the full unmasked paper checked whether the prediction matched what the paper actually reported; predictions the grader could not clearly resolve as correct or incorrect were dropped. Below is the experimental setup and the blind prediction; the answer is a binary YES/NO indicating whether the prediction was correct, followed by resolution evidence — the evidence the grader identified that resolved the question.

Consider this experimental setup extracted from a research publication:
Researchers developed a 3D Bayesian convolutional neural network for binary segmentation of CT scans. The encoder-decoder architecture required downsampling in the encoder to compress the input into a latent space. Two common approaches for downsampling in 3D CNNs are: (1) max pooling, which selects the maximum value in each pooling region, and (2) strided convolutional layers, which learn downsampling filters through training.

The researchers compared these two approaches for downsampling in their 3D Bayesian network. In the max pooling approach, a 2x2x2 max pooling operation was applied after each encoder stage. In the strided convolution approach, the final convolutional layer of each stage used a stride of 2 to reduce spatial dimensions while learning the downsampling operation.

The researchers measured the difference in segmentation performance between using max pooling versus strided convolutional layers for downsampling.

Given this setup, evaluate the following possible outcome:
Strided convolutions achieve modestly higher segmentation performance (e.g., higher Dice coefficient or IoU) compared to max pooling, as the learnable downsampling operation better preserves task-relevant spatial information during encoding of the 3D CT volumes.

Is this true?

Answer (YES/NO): NO